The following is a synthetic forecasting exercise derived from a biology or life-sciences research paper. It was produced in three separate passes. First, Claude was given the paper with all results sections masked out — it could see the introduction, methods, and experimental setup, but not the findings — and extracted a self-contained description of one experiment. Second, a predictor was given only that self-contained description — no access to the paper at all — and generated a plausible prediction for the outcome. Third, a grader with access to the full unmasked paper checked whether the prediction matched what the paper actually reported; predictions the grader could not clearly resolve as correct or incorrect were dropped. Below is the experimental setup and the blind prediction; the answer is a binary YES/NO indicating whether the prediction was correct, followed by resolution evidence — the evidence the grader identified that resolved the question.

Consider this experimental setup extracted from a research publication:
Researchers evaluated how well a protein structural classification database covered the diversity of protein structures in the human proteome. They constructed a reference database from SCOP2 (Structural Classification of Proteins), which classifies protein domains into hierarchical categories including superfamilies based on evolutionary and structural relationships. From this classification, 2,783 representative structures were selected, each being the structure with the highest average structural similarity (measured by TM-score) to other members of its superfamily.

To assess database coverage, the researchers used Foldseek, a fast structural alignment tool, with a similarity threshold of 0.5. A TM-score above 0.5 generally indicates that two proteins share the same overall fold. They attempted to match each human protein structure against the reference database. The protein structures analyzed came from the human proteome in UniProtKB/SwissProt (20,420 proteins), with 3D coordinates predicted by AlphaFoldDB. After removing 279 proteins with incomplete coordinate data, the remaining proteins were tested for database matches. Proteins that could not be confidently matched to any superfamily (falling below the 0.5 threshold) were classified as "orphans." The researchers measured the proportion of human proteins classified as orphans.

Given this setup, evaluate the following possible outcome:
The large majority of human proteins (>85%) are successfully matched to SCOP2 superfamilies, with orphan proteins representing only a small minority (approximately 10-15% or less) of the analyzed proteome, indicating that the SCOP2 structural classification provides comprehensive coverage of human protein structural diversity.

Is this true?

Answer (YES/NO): YES